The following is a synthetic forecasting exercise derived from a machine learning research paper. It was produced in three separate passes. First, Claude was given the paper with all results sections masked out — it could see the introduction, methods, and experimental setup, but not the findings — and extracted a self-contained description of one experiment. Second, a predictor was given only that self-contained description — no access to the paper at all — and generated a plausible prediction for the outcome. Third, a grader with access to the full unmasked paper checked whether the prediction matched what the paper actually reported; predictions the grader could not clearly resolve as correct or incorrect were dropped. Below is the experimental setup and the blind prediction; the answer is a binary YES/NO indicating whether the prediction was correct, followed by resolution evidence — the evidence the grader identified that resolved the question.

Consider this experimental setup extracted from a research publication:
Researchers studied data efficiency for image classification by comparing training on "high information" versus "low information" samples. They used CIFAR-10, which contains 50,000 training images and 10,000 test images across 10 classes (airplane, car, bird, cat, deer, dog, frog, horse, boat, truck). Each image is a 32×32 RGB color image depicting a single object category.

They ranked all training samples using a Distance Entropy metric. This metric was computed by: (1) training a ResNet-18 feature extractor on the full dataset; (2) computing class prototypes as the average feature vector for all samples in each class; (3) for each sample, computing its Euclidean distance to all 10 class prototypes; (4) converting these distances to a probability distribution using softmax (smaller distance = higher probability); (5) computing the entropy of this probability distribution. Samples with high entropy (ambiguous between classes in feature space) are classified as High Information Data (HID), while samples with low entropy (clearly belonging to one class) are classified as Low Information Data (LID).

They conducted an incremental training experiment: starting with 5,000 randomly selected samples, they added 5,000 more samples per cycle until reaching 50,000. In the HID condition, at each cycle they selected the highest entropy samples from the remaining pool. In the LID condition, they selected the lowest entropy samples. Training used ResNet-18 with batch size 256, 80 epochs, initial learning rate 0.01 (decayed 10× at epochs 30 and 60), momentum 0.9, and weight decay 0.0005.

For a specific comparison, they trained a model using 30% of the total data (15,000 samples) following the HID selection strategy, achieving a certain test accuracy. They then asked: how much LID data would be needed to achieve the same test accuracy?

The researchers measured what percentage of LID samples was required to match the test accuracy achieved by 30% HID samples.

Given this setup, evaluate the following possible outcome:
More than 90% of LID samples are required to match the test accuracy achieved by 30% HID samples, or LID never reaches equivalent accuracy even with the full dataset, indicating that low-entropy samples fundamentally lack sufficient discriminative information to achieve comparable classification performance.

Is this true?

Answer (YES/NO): NO